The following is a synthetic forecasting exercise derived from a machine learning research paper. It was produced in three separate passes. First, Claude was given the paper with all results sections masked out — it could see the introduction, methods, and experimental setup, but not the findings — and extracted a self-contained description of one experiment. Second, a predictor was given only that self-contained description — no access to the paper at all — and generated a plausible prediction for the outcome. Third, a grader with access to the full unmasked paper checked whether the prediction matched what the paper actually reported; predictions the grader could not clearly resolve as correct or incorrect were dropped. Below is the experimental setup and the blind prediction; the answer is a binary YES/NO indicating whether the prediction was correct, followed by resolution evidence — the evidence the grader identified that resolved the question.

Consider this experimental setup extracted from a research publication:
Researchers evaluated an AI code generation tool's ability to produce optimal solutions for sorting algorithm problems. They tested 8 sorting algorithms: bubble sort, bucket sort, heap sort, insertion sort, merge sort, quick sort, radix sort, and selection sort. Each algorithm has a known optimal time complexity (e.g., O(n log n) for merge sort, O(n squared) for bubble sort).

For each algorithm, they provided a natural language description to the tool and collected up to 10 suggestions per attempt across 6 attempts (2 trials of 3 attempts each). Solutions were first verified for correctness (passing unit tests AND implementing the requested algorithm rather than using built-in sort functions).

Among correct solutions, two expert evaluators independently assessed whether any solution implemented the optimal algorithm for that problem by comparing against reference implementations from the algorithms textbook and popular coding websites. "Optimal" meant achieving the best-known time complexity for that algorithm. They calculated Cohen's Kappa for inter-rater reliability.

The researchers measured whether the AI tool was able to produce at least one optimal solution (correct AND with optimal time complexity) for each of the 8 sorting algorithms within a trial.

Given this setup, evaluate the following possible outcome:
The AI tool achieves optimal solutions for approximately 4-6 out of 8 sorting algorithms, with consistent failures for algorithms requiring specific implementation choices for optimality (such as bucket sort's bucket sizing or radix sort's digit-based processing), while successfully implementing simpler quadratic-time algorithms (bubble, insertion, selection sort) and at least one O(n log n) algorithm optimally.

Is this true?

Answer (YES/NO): NO